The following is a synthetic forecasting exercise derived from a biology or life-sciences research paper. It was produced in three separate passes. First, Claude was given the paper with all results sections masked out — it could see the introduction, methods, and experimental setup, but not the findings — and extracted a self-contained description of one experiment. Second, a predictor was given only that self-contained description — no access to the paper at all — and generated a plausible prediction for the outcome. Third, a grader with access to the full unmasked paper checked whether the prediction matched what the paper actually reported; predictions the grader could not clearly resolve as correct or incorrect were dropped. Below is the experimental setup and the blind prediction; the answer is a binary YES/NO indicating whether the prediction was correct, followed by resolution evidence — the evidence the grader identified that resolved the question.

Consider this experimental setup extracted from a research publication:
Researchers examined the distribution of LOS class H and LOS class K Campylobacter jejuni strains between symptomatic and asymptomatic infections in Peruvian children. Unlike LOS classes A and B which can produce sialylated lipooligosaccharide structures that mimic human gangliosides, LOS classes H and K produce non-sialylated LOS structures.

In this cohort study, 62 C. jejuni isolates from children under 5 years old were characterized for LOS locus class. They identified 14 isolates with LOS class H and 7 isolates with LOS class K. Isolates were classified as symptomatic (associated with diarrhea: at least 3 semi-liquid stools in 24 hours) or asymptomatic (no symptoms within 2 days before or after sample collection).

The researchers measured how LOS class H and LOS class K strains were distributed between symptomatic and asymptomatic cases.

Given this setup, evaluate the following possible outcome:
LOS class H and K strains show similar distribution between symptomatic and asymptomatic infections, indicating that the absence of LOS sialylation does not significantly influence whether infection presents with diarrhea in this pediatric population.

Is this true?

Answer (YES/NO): NO